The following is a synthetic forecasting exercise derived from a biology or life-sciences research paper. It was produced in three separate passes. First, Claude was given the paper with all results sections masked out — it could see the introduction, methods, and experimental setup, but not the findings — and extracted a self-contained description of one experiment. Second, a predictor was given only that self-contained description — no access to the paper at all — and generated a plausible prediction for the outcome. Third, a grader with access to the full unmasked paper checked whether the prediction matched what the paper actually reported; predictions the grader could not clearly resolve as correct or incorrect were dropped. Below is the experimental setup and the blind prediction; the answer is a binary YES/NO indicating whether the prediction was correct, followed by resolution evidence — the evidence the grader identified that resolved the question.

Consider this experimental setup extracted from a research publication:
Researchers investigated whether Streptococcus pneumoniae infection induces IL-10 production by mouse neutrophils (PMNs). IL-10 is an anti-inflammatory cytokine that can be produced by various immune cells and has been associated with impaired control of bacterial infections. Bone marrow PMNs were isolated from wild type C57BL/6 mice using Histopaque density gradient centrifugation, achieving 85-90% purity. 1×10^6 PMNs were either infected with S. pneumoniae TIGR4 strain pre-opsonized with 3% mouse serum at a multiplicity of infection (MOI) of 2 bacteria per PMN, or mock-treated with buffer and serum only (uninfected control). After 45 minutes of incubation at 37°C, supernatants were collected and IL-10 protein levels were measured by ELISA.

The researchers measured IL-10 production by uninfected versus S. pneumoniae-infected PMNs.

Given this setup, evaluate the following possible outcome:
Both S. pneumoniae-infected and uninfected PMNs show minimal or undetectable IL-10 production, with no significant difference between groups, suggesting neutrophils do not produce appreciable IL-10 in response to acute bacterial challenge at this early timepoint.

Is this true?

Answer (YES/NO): YES